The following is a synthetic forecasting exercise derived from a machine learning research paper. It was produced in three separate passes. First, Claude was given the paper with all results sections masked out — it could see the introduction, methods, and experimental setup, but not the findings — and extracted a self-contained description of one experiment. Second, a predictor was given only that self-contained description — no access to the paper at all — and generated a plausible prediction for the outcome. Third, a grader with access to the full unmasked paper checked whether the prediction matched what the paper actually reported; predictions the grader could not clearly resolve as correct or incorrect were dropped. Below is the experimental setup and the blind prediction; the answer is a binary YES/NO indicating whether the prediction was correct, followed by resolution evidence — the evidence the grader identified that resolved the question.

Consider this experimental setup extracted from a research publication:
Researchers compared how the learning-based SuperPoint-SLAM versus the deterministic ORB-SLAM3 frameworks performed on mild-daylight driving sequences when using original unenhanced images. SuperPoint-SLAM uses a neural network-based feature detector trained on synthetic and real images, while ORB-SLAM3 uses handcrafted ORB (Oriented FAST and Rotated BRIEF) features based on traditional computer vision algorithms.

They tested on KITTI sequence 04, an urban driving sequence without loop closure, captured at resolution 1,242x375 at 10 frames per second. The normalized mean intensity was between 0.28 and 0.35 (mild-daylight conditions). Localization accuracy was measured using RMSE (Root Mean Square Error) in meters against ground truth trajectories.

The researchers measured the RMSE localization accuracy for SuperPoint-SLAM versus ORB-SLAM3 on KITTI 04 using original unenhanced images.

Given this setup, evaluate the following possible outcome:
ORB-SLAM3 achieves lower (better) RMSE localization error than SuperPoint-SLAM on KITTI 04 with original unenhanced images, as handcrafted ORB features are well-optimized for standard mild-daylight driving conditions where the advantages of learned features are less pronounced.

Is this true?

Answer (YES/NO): NO